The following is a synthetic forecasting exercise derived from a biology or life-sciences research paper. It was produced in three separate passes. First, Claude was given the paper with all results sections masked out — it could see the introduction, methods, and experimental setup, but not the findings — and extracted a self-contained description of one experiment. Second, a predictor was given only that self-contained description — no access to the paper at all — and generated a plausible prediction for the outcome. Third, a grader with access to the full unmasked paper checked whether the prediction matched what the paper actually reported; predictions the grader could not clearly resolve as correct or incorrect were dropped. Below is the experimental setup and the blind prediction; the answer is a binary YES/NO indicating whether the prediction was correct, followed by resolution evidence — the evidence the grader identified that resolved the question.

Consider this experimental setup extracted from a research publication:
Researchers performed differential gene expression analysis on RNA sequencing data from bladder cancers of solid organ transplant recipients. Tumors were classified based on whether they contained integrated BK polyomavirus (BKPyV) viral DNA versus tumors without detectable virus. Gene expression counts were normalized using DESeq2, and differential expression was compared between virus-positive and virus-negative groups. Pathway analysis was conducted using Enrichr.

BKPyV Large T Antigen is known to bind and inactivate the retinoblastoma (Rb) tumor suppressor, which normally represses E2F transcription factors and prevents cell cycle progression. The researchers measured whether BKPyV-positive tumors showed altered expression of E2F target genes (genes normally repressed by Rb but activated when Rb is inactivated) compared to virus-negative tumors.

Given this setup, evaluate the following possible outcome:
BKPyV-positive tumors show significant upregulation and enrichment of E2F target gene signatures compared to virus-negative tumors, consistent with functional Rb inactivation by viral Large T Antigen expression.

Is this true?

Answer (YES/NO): YES